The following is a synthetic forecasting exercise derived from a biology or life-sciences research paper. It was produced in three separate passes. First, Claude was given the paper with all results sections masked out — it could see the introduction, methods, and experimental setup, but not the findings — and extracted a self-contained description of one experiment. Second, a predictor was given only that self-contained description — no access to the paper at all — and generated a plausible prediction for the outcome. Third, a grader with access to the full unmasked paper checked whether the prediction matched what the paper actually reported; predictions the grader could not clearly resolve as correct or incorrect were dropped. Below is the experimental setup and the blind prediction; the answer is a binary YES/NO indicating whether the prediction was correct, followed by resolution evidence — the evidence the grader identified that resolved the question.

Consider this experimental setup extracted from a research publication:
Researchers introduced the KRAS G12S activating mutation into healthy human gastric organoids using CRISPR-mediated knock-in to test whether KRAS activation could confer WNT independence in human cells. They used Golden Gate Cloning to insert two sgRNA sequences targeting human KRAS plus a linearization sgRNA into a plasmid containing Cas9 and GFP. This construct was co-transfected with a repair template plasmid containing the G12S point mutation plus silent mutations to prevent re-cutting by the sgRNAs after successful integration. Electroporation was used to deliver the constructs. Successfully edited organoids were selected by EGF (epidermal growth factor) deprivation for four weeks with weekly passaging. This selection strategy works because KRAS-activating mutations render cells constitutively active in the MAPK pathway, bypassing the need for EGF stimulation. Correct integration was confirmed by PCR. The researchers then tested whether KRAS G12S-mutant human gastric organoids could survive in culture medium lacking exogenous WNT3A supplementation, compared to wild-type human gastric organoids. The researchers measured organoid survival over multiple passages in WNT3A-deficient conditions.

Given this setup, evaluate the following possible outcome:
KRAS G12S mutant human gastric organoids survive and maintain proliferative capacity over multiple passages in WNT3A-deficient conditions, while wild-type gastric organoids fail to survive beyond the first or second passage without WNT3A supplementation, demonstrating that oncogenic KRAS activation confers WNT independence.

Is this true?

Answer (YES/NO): YES